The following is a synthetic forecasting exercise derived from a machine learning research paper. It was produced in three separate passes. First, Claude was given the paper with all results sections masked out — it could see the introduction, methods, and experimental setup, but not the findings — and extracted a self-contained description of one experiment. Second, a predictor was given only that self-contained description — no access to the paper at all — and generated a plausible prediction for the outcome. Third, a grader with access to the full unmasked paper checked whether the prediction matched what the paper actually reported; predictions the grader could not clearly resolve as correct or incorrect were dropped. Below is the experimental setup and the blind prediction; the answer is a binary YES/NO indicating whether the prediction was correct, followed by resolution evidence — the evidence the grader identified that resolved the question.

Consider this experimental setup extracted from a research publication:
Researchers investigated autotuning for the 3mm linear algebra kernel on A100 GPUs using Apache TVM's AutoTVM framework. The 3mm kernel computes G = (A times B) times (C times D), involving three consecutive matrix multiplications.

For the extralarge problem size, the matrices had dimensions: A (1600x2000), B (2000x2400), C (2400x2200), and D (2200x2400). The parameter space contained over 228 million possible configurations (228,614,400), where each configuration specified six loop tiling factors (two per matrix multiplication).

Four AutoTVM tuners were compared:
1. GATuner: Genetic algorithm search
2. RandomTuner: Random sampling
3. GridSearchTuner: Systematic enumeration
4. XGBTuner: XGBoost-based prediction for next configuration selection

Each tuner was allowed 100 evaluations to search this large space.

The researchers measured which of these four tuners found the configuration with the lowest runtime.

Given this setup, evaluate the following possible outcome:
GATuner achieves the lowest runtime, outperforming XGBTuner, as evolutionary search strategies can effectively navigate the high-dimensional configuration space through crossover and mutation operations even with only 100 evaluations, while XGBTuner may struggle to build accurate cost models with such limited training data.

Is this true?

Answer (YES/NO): NO